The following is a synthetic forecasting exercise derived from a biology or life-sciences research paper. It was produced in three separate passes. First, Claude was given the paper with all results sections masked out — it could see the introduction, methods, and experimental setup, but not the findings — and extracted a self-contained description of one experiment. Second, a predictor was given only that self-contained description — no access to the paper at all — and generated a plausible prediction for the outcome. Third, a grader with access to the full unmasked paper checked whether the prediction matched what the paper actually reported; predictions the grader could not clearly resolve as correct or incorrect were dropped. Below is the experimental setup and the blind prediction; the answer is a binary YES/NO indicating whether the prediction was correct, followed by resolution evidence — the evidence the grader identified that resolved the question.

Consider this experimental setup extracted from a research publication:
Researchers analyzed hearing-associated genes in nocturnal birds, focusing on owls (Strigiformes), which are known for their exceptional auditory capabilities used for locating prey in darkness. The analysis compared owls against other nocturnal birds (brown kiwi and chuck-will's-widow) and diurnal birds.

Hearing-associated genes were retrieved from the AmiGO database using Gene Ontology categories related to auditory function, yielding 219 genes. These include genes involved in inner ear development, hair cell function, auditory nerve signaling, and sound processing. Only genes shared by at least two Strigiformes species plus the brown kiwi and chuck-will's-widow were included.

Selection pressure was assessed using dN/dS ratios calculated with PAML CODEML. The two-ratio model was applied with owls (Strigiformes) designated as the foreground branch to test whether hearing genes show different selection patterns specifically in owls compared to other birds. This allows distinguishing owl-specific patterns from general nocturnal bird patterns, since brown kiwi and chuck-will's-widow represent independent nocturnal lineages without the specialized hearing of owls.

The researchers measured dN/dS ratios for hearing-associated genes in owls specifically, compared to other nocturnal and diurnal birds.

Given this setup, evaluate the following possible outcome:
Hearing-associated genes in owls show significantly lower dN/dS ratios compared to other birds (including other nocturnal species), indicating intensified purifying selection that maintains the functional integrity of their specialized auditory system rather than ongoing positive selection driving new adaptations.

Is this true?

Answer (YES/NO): NO